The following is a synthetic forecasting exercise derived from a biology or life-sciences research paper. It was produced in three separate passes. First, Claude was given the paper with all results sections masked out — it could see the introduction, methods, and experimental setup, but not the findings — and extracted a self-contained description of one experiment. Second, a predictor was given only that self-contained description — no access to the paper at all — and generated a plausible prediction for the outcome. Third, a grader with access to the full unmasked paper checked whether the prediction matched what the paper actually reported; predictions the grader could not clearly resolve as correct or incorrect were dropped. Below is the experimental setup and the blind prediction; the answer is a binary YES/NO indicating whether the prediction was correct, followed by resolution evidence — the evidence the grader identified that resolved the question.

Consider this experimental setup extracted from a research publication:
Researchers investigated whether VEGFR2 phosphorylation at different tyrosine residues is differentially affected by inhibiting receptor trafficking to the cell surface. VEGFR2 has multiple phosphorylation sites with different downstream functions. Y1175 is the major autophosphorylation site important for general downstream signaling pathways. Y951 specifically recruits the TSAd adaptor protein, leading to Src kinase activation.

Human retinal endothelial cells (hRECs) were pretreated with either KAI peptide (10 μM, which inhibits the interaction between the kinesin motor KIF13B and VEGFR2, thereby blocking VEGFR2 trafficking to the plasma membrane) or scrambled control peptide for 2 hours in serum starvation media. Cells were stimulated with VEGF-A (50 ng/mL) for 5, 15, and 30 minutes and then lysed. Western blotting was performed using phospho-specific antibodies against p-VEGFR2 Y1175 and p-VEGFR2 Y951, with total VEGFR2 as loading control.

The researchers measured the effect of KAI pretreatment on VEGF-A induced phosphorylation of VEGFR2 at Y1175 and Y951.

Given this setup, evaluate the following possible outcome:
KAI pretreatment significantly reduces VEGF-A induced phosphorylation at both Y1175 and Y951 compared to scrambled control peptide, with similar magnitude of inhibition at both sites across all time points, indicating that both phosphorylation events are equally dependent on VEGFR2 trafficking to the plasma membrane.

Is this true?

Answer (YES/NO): NO